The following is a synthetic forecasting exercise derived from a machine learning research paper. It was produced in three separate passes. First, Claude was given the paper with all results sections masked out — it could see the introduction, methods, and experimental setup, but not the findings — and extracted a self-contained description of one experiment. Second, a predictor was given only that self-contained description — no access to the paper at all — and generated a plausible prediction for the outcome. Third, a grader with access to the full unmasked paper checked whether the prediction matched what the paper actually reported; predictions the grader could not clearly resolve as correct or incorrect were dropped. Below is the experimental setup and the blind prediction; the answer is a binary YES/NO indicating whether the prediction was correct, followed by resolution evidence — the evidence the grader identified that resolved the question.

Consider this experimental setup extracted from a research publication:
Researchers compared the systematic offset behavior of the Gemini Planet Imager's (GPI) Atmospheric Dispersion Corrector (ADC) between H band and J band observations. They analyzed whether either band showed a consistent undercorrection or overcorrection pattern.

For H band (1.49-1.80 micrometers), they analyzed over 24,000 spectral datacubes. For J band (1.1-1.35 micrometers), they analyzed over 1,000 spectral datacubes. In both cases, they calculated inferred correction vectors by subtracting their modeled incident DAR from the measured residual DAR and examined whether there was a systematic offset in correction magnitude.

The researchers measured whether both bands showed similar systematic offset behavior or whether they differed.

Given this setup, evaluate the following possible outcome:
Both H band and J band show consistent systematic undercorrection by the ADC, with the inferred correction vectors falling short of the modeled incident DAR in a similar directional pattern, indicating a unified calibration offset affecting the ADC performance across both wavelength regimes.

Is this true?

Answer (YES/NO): NO